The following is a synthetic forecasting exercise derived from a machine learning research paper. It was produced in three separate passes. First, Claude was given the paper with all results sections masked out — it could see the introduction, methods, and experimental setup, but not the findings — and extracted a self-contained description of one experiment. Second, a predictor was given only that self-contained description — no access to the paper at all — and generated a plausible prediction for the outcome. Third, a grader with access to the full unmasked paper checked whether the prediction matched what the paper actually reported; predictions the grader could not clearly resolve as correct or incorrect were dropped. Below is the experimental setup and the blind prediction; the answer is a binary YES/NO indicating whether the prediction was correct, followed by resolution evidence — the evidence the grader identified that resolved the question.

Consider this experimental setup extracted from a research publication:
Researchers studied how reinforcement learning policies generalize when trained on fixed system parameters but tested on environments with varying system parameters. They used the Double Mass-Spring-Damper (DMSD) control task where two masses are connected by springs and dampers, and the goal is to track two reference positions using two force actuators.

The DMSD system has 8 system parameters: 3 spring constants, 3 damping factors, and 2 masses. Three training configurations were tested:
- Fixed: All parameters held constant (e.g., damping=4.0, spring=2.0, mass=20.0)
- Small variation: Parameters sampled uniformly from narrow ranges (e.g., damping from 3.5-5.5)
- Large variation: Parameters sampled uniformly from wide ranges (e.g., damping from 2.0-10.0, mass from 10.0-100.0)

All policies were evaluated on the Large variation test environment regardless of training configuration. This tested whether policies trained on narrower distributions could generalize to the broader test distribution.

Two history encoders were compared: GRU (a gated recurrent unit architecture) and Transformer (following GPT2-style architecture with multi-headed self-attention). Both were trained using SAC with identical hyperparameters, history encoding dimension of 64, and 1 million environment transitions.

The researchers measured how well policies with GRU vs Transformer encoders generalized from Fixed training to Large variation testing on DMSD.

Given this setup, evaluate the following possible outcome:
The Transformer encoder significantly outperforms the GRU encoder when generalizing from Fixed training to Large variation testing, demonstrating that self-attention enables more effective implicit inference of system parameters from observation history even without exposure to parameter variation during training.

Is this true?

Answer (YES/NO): YES